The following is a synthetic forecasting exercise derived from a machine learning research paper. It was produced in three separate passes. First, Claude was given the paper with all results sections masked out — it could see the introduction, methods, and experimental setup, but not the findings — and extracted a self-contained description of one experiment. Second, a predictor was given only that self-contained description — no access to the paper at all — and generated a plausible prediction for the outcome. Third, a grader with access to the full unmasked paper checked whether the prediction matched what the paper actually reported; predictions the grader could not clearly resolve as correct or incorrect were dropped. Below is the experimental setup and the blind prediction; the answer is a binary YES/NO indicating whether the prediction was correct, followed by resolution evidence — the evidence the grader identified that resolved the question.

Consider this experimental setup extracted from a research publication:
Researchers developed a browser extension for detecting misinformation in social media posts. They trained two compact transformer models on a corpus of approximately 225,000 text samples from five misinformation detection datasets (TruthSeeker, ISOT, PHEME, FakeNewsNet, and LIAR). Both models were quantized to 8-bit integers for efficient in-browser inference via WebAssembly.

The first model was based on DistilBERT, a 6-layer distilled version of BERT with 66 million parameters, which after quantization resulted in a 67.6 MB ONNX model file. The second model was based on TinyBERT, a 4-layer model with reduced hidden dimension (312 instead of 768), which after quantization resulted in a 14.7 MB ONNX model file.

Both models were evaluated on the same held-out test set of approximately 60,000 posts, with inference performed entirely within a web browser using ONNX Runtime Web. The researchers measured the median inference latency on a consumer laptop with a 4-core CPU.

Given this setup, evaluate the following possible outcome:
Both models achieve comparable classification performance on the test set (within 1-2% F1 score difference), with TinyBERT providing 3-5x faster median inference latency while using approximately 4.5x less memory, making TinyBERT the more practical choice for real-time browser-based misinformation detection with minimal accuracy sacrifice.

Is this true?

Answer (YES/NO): NO